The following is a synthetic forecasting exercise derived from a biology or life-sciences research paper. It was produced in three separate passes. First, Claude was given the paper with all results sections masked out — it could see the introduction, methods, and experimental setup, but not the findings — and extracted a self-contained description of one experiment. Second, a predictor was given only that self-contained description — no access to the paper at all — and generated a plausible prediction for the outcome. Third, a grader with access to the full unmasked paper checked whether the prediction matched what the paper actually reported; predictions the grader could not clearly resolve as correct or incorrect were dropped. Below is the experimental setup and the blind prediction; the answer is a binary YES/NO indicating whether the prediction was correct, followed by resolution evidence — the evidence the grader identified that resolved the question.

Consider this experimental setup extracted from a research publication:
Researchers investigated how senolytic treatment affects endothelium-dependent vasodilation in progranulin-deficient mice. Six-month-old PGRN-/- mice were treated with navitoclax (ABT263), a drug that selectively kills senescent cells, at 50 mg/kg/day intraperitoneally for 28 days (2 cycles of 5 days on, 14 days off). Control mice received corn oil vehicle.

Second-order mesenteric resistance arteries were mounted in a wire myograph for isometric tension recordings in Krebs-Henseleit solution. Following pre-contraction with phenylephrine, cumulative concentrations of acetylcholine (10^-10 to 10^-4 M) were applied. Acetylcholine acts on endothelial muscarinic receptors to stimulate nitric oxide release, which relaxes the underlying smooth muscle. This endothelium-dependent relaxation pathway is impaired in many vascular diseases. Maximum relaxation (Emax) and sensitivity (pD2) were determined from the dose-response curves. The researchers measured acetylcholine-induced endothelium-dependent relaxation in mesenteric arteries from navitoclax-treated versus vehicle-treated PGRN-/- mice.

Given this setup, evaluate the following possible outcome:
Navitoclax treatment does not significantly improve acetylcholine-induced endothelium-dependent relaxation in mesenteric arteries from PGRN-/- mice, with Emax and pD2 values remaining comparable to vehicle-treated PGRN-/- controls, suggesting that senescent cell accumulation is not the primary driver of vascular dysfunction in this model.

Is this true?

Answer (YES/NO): NO